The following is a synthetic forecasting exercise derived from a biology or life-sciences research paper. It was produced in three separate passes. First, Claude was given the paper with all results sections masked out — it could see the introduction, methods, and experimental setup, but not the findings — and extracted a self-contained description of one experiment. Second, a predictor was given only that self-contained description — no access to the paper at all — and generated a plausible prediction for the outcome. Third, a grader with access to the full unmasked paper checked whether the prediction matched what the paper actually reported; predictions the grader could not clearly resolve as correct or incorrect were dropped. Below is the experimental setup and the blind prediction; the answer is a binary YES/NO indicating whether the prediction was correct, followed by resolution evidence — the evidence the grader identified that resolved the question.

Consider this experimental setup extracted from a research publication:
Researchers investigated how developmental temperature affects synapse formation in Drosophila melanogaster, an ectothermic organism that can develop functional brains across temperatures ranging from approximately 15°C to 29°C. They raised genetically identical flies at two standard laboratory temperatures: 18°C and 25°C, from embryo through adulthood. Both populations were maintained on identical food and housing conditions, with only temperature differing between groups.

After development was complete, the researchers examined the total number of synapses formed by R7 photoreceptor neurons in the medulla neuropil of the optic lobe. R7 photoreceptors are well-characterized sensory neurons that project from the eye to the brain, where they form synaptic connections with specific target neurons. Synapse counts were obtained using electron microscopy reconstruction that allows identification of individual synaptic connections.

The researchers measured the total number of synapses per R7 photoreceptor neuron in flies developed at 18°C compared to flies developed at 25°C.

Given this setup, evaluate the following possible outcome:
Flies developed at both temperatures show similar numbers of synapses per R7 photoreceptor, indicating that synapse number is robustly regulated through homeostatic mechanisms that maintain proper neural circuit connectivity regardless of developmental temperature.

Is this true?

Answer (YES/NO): NO